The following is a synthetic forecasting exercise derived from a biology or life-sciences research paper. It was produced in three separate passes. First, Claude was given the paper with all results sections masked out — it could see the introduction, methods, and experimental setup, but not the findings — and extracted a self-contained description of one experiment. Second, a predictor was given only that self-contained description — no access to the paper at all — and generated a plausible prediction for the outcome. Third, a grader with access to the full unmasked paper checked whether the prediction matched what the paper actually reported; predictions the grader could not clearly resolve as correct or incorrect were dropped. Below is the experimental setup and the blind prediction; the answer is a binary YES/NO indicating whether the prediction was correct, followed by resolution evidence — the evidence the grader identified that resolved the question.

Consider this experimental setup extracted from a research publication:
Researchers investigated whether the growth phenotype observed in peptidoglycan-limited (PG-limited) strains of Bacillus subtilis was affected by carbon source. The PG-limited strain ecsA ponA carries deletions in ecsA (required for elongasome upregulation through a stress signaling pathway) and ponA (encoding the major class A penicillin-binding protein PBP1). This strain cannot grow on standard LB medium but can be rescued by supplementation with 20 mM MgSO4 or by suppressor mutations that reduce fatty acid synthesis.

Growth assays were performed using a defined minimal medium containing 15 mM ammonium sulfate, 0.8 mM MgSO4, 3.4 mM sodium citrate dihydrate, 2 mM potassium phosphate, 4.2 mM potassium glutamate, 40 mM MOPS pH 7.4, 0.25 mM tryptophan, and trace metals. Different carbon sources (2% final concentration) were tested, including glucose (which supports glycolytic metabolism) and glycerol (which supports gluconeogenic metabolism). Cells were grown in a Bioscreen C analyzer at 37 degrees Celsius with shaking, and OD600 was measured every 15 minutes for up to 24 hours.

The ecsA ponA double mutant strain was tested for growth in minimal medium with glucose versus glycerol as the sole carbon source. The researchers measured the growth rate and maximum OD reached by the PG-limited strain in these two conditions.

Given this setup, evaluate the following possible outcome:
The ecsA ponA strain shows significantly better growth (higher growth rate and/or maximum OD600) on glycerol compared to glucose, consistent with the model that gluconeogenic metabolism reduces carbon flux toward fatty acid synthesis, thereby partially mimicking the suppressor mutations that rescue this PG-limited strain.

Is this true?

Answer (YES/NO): NO